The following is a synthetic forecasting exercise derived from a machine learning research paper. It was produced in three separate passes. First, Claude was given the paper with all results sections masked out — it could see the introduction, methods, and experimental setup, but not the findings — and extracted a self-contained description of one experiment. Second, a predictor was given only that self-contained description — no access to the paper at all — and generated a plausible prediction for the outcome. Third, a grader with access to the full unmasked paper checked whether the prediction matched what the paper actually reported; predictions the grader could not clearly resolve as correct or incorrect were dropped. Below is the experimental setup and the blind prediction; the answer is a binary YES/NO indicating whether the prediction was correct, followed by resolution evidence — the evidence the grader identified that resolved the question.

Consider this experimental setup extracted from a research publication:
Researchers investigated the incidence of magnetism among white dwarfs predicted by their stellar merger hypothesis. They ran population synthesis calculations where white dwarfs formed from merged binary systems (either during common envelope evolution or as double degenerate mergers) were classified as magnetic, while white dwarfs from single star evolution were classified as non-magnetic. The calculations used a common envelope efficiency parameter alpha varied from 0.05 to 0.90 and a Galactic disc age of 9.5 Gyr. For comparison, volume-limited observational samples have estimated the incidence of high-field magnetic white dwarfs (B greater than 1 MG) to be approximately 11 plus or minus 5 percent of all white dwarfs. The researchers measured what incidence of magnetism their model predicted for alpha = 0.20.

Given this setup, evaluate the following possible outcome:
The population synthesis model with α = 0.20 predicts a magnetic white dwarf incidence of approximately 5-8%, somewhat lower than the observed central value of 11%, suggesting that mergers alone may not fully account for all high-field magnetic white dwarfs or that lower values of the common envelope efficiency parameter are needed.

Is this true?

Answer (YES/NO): NO